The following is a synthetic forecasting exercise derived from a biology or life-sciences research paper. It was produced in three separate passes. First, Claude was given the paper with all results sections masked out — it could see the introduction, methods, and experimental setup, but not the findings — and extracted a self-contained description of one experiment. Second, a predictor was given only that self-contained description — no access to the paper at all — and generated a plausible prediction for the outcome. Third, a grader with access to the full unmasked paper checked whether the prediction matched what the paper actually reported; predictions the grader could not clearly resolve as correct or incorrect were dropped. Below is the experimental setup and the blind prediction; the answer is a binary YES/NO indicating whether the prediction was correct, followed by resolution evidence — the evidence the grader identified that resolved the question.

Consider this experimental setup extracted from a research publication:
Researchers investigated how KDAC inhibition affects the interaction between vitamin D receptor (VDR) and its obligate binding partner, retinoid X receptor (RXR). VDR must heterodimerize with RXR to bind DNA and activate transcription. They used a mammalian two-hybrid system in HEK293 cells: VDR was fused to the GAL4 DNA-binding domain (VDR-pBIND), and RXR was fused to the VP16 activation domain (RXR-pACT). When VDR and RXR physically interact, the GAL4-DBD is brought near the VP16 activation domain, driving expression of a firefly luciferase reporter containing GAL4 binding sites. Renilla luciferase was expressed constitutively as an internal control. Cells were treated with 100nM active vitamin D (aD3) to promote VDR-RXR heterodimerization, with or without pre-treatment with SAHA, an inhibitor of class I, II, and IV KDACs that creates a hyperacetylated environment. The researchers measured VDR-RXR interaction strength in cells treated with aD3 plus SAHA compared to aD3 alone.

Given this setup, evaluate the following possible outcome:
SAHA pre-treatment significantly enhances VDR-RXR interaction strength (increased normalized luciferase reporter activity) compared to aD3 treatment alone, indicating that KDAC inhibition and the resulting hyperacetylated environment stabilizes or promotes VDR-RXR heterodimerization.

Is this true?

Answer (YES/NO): YES